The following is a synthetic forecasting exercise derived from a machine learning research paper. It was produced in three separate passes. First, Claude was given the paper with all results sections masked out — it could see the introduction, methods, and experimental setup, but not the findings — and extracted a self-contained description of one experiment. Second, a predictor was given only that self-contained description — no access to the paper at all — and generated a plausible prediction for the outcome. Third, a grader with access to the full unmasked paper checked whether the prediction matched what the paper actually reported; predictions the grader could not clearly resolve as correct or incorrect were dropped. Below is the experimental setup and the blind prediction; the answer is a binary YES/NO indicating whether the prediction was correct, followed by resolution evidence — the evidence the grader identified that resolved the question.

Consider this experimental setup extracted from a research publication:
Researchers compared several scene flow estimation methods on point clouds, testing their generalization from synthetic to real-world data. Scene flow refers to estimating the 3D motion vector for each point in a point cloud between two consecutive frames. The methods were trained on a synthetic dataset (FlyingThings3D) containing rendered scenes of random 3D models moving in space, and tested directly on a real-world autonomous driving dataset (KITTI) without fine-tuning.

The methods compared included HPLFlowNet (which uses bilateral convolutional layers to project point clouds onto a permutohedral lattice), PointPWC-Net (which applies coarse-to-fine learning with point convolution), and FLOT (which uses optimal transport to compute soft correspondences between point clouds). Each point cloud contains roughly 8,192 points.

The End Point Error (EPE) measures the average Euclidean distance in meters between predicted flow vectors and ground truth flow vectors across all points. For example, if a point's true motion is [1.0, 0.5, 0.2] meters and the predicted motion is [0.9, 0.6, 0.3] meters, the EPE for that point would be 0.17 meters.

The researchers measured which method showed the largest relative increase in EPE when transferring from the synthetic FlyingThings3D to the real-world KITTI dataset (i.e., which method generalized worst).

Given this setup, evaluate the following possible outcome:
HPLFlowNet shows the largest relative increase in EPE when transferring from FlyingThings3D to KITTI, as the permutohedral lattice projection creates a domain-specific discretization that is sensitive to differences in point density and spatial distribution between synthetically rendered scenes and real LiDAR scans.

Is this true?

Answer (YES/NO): YES